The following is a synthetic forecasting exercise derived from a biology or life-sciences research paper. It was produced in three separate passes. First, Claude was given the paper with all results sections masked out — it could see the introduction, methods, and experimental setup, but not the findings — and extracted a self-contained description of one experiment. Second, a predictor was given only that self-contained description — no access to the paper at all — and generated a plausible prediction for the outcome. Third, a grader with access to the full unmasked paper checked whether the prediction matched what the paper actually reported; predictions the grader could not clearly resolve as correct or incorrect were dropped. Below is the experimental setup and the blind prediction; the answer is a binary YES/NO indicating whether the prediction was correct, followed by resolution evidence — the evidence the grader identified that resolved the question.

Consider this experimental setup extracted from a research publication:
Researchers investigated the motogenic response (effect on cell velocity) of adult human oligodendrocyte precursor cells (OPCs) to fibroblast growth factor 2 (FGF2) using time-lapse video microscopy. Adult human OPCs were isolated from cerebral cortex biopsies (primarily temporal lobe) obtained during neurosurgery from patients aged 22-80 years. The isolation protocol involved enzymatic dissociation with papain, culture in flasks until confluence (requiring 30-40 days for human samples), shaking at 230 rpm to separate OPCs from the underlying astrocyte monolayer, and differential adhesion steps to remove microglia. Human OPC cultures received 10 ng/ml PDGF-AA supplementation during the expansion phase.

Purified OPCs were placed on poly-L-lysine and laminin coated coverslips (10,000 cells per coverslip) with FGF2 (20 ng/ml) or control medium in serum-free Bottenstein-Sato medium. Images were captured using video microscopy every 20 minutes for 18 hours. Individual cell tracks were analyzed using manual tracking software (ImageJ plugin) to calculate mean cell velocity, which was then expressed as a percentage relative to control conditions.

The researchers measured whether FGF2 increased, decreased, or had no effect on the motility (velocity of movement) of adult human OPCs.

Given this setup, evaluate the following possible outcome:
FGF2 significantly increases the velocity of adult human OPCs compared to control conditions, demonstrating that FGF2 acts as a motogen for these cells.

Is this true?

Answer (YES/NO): YES